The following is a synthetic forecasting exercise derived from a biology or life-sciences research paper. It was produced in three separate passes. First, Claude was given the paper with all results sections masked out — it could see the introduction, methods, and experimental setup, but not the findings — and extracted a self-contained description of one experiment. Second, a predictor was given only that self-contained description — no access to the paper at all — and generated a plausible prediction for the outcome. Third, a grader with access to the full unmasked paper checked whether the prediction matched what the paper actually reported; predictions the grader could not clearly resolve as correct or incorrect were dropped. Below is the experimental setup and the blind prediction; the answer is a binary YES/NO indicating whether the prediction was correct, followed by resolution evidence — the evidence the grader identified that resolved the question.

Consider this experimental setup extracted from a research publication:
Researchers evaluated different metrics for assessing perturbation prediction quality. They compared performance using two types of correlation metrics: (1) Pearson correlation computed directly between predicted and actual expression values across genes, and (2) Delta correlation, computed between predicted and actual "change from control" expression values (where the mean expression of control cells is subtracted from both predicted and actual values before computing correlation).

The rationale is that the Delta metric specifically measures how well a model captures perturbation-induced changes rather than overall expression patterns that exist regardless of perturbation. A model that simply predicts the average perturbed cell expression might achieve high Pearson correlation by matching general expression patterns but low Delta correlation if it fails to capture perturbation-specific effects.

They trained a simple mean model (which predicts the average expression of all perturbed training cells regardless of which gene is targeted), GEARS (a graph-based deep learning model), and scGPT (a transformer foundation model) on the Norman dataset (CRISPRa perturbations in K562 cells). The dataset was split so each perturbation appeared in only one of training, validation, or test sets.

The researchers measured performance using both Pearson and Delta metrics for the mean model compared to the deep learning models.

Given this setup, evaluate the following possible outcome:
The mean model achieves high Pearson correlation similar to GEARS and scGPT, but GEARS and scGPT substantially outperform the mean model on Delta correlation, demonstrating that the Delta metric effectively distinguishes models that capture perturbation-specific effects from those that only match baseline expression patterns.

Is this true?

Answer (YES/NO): NO